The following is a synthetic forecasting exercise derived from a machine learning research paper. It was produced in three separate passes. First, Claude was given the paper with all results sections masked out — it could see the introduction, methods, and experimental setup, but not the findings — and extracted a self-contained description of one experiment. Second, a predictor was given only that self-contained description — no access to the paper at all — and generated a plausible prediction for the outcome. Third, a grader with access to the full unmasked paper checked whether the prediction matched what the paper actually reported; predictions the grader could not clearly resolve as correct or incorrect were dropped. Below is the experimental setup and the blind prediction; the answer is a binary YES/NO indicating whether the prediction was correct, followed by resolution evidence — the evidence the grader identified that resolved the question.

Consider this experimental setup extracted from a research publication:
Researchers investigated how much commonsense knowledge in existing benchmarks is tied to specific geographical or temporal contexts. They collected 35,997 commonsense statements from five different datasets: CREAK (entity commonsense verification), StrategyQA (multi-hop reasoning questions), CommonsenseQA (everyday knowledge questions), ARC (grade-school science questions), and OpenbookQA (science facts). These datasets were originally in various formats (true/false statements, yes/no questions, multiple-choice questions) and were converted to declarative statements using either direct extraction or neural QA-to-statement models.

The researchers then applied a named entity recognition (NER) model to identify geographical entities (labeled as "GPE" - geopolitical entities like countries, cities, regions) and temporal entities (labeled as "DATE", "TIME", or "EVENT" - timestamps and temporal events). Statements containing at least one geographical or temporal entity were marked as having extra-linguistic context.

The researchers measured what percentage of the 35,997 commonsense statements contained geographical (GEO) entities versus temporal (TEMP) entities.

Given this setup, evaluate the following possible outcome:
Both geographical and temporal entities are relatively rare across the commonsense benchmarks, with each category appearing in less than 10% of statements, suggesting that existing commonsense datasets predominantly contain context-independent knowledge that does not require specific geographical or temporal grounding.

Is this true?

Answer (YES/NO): YES